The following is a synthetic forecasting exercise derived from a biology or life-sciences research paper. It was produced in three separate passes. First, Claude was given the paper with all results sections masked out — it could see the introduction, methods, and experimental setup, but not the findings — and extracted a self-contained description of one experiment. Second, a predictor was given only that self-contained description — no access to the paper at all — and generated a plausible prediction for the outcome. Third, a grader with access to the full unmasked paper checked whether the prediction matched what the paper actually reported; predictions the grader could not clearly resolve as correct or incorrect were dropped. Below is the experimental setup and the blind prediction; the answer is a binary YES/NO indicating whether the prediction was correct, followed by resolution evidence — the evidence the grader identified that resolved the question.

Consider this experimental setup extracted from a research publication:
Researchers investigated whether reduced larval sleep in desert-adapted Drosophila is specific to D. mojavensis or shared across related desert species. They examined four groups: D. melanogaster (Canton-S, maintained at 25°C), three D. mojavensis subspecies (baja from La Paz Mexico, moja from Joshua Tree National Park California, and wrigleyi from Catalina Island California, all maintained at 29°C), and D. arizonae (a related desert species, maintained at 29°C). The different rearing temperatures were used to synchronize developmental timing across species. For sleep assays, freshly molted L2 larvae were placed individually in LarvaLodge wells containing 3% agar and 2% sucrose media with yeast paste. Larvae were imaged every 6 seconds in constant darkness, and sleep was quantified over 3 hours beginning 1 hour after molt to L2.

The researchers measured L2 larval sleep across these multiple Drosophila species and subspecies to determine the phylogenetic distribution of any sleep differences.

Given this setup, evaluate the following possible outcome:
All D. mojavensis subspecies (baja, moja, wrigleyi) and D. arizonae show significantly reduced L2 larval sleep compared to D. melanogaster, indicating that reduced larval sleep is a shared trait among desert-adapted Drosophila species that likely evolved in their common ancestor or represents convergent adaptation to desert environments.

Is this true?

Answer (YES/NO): YES